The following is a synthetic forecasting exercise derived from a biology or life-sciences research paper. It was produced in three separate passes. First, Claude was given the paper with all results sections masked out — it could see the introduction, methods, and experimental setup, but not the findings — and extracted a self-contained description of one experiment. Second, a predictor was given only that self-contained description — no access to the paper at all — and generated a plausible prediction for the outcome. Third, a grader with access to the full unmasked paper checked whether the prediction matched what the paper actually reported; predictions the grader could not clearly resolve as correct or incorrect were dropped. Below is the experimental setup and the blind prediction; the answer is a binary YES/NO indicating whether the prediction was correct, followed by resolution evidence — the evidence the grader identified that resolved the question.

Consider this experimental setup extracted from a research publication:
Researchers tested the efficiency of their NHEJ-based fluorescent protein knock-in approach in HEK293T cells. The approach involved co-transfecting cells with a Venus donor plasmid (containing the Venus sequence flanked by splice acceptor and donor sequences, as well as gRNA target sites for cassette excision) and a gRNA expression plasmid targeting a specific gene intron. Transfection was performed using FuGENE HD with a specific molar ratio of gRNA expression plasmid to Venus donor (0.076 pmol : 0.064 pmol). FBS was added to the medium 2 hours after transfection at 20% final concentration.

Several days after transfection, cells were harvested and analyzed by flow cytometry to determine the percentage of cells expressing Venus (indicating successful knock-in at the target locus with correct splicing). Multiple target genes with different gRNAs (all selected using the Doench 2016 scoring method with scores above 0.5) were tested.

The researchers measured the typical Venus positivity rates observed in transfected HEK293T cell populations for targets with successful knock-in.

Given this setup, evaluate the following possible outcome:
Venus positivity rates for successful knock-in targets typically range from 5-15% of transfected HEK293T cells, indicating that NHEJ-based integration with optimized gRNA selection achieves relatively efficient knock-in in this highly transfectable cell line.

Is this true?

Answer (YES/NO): NO